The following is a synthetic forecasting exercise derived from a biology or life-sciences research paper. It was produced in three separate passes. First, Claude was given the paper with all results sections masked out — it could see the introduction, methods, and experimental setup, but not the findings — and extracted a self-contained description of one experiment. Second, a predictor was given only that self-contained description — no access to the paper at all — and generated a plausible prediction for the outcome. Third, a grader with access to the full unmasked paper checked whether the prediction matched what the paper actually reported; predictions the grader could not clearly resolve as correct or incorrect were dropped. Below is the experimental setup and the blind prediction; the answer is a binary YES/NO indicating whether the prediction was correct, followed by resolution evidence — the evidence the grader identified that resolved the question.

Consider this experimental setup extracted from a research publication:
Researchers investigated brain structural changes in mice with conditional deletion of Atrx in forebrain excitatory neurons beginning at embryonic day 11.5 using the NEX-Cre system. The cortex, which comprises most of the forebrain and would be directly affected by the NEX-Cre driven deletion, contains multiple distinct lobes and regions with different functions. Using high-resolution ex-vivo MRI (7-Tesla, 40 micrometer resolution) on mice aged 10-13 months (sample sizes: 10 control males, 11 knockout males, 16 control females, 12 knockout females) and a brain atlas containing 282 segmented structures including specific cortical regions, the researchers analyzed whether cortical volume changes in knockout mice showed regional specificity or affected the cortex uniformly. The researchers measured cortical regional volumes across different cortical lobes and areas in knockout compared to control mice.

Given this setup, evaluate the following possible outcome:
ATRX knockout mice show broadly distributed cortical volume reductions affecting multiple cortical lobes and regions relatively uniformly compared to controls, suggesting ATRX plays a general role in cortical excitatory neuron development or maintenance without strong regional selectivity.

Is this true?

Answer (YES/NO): NO